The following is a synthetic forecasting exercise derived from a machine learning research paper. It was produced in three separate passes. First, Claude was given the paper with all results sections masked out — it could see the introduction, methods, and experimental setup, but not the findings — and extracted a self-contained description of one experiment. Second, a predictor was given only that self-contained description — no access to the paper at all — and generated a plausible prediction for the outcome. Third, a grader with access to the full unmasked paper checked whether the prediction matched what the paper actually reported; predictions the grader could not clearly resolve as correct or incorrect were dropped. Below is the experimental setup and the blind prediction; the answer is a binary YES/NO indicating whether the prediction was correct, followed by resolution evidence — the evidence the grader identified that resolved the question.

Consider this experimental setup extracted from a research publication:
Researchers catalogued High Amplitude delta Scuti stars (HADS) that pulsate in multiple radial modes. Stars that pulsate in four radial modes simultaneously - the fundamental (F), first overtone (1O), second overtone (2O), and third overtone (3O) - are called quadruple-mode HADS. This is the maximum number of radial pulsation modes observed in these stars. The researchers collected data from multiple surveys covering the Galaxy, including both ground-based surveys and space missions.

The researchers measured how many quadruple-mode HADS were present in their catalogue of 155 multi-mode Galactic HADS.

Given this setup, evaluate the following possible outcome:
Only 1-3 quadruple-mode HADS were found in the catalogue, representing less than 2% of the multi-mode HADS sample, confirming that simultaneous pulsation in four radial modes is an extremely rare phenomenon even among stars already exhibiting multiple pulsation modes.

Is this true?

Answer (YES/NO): YES